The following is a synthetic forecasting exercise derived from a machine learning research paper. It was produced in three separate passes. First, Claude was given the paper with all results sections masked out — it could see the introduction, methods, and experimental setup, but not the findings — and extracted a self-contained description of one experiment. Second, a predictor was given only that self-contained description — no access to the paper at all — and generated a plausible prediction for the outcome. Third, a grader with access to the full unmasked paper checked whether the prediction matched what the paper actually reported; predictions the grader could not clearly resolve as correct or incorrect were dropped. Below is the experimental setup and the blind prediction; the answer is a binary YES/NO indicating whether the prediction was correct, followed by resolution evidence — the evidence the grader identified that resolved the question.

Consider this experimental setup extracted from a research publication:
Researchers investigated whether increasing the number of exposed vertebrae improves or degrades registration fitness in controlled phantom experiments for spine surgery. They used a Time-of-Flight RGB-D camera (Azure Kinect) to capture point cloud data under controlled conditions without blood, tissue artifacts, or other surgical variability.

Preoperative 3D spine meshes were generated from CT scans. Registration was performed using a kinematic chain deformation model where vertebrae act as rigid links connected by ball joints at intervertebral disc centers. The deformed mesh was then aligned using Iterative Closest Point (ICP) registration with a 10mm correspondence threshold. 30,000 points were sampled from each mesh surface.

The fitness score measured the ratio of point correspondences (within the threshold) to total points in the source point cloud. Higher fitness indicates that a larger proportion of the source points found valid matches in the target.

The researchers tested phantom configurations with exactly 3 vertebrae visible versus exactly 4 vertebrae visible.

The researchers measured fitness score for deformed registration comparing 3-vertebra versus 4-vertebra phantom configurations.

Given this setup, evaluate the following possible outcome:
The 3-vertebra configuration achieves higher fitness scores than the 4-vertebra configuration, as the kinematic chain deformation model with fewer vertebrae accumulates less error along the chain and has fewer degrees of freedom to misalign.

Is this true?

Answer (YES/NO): YES